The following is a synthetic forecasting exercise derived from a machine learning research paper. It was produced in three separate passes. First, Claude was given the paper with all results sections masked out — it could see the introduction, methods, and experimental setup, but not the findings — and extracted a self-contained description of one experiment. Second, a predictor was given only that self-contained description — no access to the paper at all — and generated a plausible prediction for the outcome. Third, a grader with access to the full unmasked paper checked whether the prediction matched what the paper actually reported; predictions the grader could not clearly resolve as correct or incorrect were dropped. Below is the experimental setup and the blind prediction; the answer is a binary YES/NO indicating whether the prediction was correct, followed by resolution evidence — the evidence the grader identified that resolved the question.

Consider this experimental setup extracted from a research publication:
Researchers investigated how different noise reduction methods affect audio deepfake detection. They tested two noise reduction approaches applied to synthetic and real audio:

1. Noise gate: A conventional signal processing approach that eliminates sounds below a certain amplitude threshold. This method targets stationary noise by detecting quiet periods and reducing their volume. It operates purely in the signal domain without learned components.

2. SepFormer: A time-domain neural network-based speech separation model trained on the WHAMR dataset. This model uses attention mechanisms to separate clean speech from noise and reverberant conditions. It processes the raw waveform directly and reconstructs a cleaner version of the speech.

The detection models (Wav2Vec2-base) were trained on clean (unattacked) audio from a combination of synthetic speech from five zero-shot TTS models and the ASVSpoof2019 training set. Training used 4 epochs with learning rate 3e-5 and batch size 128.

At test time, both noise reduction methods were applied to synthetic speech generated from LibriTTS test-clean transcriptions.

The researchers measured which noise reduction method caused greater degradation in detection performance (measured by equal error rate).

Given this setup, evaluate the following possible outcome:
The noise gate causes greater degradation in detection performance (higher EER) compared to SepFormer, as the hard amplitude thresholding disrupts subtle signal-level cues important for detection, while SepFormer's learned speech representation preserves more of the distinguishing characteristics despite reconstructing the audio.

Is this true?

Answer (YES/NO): YES